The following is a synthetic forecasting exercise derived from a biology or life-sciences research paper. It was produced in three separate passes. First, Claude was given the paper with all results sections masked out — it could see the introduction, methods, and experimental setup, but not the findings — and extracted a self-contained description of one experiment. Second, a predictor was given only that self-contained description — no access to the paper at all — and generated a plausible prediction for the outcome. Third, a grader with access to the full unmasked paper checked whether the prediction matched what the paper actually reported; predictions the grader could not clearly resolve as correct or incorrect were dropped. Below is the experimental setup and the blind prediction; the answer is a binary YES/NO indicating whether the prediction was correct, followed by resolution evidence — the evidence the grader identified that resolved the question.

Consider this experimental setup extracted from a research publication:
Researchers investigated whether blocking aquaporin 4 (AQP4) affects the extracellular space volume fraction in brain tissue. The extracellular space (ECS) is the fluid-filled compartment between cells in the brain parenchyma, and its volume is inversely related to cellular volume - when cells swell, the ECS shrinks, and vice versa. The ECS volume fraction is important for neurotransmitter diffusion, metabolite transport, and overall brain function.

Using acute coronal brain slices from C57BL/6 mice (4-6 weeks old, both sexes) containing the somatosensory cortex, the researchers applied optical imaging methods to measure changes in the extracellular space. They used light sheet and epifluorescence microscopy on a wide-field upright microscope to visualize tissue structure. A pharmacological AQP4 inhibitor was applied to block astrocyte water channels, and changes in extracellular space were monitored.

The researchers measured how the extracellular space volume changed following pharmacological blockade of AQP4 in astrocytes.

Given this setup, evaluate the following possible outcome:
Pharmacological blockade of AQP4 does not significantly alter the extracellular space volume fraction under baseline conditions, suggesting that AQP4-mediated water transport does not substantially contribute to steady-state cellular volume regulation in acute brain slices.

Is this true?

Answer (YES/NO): NO